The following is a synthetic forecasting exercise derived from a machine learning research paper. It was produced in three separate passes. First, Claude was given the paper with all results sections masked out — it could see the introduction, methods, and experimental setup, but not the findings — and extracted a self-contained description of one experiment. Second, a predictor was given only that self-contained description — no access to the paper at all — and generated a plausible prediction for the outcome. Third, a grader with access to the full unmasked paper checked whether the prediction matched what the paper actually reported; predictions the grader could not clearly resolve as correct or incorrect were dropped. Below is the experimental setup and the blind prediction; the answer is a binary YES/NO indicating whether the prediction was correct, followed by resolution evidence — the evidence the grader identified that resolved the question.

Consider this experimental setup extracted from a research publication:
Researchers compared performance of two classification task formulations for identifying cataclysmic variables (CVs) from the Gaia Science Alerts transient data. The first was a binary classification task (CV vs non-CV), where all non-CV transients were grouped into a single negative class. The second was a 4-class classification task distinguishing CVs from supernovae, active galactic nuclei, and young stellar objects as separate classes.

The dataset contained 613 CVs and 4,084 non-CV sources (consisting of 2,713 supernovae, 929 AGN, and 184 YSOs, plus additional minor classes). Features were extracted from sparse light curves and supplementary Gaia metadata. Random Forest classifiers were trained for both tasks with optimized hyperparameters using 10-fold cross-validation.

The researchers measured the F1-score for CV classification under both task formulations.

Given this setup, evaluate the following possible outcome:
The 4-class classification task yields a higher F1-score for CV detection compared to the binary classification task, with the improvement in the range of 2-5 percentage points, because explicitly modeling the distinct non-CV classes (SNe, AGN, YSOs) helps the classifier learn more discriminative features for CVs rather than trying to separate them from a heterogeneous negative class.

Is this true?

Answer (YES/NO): YES